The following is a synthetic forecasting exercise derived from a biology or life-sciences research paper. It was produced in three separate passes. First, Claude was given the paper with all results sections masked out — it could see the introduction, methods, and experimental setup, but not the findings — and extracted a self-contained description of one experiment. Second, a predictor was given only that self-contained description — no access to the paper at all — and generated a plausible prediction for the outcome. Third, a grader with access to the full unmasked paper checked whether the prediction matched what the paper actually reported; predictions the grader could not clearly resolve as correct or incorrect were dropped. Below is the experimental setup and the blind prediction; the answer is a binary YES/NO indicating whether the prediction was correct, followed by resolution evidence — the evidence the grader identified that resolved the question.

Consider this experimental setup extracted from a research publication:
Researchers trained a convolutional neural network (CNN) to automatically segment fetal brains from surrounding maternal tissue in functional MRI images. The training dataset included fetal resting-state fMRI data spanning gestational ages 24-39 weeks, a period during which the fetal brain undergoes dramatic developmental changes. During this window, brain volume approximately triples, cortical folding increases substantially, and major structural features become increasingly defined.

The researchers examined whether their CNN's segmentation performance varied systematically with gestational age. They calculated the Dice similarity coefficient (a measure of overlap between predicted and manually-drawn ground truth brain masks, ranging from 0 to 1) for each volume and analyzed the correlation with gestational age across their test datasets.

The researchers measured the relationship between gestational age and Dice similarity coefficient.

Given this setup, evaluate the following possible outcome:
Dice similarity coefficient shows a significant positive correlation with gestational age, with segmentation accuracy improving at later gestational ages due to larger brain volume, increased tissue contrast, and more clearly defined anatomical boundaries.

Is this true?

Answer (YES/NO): YES